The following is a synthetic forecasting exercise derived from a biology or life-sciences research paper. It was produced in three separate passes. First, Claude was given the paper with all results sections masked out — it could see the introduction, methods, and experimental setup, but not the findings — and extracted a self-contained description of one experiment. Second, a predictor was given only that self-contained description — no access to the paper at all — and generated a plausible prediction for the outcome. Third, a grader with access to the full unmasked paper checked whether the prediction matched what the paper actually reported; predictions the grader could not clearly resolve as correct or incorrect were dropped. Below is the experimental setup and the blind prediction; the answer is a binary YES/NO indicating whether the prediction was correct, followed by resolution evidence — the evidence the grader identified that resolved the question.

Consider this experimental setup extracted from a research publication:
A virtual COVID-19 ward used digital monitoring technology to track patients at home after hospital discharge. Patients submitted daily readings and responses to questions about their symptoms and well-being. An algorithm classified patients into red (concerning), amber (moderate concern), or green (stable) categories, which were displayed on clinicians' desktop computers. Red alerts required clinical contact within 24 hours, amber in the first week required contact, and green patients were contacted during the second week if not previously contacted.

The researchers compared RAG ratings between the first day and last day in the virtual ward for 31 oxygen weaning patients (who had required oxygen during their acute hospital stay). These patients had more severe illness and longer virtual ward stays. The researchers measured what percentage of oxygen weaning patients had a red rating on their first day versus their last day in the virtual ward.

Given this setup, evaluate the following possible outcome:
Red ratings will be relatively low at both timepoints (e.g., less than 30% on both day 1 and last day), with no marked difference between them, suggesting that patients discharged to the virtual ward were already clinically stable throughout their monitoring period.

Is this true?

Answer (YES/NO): NO